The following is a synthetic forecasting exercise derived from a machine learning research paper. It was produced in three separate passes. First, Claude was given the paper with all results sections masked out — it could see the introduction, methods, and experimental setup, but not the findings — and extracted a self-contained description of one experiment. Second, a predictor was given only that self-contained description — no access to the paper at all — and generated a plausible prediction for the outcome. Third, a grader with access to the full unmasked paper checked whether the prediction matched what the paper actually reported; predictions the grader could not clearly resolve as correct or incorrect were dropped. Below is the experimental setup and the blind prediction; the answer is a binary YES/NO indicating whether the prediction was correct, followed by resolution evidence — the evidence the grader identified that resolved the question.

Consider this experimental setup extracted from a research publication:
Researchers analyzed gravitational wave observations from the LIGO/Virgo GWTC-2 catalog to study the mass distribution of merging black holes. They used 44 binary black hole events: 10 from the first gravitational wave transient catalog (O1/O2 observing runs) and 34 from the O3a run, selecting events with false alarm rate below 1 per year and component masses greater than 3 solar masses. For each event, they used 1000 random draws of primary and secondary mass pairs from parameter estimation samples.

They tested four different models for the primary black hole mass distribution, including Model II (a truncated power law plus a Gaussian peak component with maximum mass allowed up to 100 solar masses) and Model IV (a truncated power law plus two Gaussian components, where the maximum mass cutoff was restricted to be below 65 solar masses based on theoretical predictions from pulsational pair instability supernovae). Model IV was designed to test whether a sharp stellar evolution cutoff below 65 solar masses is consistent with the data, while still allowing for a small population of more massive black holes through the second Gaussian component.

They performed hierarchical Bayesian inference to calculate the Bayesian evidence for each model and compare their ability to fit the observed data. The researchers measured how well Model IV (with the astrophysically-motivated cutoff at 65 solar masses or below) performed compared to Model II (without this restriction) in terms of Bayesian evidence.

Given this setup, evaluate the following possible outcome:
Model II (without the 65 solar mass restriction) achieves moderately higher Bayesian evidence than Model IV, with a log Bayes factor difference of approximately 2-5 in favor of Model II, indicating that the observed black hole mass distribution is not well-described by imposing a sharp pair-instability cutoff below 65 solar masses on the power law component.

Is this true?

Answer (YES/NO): NO